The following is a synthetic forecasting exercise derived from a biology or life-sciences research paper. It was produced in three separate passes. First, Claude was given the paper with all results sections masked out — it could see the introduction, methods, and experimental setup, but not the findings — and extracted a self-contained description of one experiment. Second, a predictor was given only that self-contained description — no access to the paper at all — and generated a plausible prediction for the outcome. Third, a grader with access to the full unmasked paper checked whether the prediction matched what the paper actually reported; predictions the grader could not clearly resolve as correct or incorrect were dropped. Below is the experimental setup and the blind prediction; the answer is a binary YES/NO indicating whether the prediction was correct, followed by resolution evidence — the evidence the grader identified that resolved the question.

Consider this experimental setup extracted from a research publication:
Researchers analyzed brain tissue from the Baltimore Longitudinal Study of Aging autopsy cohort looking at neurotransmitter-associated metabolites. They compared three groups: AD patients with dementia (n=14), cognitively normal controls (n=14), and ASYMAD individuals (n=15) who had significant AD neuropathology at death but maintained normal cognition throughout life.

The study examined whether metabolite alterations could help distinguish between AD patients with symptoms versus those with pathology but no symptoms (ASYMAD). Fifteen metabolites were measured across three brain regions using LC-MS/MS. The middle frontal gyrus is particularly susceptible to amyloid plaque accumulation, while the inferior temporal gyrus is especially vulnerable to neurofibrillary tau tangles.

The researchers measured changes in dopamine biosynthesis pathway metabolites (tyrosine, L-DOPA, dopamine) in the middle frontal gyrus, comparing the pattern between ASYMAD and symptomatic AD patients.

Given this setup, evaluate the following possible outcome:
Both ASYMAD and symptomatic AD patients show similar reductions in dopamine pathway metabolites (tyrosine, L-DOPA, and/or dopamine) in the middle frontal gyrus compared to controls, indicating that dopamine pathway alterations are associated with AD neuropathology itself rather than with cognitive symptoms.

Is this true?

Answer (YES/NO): NO